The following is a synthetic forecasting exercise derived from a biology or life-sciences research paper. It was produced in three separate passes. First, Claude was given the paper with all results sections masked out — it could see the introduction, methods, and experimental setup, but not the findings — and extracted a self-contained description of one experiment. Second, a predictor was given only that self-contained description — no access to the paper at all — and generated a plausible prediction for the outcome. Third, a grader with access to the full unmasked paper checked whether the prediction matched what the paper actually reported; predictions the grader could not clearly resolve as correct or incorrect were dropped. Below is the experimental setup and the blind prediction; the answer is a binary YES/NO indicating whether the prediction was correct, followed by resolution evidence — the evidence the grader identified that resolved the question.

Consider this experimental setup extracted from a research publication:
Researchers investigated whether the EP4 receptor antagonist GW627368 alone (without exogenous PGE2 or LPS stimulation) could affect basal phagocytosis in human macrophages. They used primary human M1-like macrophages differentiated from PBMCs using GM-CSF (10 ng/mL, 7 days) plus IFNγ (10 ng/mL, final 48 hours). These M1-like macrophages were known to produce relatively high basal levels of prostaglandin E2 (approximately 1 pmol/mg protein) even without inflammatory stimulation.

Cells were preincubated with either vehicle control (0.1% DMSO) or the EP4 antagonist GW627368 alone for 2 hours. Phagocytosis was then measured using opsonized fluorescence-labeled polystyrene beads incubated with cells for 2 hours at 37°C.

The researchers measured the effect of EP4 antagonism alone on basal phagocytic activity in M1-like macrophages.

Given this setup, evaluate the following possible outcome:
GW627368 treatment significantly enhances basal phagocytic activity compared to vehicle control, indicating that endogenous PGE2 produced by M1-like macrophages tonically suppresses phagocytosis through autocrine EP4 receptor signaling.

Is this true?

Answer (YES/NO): YES